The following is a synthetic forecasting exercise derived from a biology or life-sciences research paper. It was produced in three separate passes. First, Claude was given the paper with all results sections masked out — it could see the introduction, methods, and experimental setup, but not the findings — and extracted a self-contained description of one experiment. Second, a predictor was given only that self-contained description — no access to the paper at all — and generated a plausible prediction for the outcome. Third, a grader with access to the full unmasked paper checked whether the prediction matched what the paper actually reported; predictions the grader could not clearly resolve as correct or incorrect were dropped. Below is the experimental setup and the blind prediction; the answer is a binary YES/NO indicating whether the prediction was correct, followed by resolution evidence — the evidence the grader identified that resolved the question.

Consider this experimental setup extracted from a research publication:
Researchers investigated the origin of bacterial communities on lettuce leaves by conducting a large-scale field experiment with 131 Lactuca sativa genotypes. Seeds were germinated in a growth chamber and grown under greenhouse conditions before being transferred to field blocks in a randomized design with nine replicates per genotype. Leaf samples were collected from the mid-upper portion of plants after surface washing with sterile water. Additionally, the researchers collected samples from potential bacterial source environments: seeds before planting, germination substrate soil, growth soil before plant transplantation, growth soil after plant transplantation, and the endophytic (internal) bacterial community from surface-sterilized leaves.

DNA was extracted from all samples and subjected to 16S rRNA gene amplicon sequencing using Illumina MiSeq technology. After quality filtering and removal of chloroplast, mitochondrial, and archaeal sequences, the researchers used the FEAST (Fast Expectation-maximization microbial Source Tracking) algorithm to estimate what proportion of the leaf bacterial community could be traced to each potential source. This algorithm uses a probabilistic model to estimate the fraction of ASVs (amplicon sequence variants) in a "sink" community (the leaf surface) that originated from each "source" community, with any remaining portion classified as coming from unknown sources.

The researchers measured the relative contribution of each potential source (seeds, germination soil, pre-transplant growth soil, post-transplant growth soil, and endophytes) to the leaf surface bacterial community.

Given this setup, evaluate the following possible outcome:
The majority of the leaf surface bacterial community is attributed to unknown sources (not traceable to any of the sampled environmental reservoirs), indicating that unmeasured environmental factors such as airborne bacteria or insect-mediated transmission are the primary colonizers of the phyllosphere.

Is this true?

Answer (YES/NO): YES